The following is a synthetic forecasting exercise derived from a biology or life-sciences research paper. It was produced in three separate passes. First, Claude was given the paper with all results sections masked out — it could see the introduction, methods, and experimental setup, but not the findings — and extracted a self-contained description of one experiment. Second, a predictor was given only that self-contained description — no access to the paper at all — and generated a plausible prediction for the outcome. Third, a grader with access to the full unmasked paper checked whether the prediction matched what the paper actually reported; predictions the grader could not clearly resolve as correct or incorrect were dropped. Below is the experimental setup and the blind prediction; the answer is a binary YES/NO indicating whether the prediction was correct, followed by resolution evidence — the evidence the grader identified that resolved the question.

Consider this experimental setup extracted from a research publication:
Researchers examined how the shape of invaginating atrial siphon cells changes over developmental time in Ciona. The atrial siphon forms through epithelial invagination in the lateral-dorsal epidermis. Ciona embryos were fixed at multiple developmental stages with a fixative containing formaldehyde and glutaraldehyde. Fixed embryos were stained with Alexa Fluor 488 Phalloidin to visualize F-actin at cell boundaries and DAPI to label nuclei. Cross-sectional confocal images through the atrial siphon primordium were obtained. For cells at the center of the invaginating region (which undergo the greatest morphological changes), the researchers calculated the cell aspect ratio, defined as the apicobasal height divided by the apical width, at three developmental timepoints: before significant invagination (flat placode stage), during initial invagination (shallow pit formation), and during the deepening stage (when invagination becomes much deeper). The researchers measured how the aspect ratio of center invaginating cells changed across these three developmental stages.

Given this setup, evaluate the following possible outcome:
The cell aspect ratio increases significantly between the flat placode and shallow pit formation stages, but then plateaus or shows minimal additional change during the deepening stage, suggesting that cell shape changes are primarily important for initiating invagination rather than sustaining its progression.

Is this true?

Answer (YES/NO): NO